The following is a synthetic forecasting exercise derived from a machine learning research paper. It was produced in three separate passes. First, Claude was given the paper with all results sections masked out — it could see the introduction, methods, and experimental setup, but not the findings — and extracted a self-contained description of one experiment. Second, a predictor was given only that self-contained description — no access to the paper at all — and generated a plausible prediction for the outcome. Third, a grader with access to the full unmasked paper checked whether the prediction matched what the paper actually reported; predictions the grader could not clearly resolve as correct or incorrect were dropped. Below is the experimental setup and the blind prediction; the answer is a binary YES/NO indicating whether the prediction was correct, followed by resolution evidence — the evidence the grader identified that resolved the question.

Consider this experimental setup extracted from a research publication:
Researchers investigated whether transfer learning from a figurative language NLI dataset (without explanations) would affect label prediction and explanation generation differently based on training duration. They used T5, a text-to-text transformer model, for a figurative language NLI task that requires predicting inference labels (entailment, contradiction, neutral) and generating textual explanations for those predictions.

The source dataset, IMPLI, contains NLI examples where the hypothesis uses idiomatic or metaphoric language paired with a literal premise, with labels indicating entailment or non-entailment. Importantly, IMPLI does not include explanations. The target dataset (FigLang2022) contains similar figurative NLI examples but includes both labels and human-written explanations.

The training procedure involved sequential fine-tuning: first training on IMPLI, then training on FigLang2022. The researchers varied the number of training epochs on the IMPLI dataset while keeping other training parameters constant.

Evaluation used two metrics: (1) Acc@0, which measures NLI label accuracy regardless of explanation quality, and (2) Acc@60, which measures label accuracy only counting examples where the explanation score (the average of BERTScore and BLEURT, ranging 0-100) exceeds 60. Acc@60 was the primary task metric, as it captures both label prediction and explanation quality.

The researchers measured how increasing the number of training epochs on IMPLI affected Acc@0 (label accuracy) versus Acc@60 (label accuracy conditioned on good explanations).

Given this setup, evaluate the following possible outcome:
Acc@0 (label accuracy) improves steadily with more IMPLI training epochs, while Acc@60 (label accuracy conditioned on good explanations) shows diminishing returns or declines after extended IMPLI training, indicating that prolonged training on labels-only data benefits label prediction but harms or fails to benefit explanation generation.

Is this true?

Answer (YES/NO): YES